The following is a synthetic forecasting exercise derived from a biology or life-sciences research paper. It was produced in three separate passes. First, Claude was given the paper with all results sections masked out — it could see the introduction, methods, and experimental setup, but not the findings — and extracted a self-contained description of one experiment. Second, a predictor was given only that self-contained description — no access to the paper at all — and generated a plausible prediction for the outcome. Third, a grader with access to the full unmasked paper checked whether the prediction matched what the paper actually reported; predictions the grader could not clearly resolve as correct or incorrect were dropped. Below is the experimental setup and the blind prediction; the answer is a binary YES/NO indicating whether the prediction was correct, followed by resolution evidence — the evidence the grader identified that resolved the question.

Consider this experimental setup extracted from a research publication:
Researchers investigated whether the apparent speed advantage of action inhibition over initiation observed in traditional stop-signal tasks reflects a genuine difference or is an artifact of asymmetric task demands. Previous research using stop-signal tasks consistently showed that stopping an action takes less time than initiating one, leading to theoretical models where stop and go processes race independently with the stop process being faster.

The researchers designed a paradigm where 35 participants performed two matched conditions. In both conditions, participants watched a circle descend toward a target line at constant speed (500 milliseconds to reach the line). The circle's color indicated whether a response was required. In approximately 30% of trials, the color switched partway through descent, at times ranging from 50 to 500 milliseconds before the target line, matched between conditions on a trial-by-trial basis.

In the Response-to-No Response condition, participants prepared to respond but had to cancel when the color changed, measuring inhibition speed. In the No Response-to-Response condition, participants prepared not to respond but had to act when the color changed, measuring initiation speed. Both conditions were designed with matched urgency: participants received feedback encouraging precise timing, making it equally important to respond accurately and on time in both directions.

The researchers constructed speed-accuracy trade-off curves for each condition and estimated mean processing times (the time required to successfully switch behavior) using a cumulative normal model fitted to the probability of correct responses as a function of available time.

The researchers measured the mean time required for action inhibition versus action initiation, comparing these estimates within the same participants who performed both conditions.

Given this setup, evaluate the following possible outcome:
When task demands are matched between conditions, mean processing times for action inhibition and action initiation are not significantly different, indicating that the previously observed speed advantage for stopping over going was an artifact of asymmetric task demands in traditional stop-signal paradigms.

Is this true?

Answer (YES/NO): YES